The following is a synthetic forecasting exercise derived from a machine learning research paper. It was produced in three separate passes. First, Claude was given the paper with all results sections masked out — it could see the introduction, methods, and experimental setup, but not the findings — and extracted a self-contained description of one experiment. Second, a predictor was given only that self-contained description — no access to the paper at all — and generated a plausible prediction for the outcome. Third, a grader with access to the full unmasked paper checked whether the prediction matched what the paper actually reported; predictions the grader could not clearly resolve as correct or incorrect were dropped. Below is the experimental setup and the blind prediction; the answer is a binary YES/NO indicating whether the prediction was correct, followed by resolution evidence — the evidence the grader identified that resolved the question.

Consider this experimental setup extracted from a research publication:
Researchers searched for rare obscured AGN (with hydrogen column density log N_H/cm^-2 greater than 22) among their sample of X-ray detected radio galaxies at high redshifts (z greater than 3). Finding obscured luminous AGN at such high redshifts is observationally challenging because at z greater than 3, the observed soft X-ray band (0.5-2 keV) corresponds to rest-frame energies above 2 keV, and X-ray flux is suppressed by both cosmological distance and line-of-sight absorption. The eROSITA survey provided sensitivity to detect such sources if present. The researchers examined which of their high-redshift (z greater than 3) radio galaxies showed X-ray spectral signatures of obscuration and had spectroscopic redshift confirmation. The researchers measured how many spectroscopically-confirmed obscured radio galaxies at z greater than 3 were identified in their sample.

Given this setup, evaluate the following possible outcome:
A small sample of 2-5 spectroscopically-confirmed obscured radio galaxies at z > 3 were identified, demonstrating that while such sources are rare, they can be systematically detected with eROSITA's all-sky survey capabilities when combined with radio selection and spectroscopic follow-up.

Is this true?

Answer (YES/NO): YES